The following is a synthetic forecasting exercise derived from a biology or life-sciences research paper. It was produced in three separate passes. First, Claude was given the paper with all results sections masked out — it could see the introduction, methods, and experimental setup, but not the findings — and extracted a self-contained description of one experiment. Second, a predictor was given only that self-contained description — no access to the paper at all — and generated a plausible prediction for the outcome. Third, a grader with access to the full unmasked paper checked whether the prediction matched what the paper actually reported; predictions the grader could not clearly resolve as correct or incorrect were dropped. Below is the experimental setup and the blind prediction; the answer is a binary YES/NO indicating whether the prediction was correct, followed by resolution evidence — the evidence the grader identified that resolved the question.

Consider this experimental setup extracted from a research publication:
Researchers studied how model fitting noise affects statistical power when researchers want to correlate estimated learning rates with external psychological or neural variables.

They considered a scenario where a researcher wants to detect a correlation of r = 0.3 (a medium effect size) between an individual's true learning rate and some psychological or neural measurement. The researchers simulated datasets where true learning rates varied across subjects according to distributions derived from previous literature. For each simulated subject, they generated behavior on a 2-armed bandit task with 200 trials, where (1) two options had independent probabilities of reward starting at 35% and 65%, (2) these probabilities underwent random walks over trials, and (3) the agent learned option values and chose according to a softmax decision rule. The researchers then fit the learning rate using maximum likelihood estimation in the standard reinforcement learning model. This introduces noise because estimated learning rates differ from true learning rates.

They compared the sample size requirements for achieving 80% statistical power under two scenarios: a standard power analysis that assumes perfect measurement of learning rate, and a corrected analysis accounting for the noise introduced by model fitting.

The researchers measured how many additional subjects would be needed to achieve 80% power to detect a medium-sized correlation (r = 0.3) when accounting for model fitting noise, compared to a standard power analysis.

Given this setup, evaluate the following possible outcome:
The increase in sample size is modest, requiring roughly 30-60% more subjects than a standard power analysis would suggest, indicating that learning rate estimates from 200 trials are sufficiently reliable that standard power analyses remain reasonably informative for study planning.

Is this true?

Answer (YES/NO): YES